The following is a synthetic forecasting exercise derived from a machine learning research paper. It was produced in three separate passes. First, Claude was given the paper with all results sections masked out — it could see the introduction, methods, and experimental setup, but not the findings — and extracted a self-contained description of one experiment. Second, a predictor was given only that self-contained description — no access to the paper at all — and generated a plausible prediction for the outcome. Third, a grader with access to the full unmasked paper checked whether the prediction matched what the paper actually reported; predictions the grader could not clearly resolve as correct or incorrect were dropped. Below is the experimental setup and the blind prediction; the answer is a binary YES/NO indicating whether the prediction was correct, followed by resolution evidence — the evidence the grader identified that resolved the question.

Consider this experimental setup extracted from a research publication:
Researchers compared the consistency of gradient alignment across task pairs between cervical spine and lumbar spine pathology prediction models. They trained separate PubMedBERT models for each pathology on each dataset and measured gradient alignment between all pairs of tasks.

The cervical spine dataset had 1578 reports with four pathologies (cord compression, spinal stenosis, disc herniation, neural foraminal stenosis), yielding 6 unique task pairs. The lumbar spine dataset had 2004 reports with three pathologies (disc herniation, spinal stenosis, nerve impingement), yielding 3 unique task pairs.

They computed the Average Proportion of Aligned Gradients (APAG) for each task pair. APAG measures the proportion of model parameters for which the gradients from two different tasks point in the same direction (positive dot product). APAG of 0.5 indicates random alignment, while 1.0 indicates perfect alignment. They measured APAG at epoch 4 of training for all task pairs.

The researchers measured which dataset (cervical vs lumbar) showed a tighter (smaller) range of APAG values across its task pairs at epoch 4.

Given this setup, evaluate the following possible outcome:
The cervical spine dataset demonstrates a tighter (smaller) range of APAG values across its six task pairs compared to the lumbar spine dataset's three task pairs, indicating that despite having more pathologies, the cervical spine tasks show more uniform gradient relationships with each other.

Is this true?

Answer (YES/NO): NO